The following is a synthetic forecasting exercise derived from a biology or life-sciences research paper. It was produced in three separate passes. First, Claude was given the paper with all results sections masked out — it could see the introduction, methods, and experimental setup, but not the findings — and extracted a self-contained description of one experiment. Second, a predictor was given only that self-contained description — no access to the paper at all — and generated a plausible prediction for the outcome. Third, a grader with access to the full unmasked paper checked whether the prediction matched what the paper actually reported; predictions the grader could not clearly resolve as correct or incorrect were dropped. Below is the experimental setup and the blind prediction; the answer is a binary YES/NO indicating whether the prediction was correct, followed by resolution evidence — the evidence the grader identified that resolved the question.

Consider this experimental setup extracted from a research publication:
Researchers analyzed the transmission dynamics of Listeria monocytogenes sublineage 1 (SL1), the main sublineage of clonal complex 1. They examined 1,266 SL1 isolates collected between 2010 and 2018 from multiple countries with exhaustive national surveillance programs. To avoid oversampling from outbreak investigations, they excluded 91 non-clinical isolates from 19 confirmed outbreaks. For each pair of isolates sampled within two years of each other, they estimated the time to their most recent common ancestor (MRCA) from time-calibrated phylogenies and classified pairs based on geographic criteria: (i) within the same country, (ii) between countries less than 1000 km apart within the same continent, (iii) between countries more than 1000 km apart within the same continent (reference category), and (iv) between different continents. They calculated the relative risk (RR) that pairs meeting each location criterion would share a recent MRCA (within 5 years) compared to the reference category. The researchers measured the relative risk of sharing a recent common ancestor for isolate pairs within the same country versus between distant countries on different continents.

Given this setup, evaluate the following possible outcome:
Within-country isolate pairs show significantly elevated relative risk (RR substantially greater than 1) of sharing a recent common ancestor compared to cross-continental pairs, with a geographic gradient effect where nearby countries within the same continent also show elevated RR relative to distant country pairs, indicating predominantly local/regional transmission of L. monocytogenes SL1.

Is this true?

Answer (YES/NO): NO